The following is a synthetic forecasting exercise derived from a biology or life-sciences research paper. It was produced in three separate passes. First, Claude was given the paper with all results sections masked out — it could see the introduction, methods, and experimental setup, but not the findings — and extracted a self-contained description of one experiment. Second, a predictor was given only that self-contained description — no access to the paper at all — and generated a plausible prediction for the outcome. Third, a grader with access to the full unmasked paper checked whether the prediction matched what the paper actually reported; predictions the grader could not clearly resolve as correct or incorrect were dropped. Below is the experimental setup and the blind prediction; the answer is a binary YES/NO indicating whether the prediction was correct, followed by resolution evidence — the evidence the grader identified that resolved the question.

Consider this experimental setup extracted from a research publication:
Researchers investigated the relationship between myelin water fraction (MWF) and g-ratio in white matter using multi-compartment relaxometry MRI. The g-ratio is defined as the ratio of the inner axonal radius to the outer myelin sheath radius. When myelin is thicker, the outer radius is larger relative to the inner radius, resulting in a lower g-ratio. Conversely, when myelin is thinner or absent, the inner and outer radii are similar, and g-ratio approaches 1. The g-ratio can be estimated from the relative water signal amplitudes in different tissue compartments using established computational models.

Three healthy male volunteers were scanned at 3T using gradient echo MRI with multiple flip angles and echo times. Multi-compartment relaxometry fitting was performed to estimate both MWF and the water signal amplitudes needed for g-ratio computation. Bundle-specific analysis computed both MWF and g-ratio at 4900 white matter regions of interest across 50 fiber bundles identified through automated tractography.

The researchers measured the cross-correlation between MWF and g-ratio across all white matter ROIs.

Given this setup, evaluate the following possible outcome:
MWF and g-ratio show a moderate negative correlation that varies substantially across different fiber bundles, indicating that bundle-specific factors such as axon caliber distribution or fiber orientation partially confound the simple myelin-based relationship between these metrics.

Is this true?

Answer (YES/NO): NO